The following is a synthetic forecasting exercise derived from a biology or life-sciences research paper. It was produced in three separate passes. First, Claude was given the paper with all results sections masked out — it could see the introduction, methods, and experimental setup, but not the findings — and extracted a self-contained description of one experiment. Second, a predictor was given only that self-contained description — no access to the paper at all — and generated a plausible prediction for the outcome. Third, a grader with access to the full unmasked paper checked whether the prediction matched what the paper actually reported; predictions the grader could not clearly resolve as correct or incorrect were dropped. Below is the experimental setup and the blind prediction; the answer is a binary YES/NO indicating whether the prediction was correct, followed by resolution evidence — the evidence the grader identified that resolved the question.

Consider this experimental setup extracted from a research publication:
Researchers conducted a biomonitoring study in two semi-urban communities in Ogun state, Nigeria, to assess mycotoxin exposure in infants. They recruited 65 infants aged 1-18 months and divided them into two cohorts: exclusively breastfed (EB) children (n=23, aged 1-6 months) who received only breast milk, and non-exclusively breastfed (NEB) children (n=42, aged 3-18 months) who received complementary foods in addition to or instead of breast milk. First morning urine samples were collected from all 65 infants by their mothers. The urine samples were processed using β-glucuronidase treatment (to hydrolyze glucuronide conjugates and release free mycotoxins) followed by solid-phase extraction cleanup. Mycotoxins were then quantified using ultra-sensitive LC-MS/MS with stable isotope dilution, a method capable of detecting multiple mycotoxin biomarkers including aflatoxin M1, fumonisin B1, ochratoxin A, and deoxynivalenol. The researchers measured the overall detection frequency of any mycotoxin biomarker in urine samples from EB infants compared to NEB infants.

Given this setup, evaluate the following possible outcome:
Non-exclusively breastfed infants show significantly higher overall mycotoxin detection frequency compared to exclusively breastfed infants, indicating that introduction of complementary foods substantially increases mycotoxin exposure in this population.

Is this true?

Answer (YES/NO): YES